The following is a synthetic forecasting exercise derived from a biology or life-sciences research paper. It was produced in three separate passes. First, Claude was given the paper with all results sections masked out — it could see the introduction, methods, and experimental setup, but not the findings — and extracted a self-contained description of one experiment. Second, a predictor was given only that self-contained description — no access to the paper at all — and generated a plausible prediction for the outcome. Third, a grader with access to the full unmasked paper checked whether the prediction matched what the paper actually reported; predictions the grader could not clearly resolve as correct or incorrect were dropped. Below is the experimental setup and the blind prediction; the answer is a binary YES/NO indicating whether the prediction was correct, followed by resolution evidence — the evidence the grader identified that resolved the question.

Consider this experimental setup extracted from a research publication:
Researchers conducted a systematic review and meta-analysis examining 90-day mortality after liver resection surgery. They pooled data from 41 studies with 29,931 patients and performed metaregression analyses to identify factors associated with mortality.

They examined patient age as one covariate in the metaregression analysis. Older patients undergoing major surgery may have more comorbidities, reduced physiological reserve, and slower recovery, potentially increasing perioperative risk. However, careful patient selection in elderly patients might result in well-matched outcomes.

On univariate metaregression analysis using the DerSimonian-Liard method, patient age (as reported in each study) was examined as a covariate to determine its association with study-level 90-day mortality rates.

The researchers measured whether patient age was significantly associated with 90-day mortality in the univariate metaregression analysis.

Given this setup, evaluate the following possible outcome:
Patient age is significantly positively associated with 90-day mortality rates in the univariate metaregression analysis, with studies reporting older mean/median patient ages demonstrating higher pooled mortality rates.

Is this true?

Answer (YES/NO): NO